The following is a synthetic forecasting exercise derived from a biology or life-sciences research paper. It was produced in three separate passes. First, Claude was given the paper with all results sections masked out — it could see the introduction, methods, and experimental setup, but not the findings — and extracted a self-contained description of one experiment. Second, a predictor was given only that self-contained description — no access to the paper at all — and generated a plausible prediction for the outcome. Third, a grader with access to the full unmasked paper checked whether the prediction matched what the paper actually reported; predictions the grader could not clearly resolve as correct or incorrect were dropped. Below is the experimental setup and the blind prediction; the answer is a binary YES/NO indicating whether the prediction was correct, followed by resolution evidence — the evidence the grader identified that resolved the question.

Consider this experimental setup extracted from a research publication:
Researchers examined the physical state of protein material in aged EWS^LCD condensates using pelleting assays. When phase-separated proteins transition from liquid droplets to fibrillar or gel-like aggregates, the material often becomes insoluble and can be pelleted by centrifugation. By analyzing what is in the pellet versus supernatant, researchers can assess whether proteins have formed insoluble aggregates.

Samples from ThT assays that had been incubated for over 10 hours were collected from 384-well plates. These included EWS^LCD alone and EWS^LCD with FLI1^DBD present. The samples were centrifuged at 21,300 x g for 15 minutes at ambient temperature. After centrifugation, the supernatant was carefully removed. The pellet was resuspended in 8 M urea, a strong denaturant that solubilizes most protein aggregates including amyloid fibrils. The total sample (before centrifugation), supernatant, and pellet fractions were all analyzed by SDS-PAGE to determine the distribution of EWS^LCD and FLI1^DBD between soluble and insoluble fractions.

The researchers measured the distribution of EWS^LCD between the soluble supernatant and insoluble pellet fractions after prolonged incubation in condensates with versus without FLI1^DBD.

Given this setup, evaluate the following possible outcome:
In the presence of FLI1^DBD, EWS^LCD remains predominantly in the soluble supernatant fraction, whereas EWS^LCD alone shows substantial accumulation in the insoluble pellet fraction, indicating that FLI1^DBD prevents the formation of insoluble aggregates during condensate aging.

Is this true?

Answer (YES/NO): NO